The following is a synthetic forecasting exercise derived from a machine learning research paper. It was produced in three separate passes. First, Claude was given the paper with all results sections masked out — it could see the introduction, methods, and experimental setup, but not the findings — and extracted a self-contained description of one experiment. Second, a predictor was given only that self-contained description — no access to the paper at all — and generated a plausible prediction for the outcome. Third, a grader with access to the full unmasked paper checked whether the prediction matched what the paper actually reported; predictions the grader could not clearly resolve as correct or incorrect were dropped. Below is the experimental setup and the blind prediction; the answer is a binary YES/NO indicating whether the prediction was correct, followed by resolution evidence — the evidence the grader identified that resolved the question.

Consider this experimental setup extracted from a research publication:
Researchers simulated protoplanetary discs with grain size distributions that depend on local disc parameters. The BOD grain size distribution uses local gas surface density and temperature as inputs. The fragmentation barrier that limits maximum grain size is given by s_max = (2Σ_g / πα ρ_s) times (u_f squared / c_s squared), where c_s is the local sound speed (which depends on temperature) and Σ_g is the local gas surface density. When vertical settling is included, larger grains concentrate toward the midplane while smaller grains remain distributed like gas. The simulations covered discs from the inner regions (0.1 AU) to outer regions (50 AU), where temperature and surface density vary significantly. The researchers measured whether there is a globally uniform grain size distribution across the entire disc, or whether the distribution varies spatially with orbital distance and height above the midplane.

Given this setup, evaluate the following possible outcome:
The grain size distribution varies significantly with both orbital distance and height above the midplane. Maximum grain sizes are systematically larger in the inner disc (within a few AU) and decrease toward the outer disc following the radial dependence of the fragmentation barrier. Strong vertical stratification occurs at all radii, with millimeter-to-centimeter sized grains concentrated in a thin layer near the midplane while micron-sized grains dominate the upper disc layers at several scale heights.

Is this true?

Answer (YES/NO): NO